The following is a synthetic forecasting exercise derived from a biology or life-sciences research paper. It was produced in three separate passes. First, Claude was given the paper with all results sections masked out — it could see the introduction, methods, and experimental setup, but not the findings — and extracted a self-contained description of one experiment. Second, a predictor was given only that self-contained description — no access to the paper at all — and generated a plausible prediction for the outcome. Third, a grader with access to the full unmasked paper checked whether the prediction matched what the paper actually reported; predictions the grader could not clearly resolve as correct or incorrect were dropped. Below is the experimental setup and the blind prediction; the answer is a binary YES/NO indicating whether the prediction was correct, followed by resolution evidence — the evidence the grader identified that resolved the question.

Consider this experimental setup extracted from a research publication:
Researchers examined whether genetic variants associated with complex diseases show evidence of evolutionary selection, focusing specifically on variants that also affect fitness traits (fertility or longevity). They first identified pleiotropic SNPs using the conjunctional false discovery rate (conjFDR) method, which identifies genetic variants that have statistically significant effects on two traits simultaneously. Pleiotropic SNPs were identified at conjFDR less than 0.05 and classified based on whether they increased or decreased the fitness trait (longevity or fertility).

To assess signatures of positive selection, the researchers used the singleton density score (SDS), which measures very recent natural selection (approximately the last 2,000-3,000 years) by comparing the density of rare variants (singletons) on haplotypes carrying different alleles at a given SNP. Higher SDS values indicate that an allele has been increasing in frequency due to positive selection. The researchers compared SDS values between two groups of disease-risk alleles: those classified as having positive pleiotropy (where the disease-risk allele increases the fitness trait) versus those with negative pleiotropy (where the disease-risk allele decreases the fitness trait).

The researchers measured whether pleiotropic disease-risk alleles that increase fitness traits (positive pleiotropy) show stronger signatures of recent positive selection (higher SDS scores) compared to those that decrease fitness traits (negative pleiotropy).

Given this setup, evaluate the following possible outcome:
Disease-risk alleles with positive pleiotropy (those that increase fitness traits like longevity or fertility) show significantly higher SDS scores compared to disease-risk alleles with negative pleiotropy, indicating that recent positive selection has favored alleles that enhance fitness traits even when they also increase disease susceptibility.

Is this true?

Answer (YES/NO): NO